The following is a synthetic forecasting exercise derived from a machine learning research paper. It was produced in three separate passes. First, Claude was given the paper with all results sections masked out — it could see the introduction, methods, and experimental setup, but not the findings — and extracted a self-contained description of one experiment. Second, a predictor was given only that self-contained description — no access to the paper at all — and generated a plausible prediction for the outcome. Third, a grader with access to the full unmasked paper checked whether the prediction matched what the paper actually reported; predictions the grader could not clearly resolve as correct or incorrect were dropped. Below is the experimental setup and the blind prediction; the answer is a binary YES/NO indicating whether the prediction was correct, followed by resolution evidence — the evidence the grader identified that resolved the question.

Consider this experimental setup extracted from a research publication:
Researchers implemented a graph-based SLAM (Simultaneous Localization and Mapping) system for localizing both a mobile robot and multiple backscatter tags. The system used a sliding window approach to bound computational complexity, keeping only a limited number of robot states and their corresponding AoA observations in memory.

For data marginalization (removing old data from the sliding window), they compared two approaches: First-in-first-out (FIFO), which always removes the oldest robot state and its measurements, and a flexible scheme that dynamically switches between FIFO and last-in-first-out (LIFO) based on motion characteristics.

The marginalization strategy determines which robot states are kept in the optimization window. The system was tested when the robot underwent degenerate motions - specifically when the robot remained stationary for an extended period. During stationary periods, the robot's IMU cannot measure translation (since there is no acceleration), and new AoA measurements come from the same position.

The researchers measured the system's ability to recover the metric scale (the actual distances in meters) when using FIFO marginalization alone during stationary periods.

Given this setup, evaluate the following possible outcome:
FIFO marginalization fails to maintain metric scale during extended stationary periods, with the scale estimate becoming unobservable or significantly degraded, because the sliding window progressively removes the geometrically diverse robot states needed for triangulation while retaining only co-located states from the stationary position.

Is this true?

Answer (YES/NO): YES